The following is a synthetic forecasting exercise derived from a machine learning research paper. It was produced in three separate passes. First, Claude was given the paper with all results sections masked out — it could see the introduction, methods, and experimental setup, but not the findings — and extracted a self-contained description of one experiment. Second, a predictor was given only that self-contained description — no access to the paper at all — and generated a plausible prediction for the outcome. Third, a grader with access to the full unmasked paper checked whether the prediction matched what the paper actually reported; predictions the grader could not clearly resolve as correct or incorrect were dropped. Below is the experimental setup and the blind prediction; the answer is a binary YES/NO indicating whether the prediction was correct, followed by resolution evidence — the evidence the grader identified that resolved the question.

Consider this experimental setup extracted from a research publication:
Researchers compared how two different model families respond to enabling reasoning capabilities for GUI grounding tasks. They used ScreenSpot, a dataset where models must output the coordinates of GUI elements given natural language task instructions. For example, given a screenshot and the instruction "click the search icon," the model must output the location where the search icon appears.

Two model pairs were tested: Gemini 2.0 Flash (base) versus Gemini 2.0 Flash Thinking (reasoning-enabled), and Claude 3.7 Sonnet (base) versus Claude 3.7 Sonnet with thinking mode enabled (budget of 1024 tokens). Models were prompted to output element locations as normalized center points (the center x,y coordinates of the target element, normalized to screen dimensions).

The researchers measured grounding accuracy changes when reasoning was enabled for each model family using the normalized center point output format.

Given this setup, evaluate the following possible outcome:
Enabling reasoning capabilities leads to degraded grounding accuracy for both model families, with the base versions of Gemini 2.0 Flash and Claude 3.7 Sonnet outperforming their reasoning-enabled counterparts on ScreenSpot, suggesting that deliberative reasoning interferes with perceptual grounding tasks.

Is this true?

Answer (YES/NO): NO